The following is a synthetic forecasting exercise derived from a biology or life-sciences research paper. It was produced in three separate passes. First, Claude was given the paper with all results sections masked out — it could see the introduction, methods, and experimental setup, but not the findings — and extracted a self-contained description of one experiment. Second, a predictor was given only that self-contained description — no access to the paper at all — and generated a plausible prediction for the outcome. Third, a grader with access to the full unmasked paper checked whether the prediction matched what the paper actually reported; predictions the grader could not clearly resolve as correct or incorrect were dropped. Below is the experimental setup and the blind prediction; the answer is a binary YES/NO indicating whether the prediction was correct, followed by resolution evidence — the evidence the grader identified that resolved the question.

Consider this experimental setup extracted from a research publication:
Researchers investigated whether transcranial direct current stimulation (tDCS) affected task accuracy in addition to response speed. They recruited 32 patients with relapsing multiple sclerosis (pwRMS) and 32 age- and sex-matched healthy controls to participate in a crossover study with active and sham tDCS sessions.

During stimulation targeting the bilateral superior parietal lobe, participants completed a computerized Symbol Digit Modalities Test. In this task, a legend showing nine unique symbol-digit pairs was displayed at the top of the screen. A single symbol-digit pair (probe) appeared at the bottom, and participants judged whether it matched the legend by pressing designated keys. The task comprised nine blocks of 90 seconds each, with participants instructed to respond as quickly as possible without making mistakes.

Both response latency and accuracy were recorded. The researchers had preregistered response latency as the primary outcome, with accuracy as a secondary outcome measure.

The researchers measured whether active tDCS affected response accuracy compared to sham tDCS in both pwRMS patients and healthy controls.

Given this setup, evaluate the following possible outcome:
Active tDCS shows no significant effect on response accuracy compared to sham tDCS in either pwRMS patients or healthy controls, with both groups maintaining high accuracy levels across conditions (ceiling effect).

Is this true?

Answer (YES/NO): YES